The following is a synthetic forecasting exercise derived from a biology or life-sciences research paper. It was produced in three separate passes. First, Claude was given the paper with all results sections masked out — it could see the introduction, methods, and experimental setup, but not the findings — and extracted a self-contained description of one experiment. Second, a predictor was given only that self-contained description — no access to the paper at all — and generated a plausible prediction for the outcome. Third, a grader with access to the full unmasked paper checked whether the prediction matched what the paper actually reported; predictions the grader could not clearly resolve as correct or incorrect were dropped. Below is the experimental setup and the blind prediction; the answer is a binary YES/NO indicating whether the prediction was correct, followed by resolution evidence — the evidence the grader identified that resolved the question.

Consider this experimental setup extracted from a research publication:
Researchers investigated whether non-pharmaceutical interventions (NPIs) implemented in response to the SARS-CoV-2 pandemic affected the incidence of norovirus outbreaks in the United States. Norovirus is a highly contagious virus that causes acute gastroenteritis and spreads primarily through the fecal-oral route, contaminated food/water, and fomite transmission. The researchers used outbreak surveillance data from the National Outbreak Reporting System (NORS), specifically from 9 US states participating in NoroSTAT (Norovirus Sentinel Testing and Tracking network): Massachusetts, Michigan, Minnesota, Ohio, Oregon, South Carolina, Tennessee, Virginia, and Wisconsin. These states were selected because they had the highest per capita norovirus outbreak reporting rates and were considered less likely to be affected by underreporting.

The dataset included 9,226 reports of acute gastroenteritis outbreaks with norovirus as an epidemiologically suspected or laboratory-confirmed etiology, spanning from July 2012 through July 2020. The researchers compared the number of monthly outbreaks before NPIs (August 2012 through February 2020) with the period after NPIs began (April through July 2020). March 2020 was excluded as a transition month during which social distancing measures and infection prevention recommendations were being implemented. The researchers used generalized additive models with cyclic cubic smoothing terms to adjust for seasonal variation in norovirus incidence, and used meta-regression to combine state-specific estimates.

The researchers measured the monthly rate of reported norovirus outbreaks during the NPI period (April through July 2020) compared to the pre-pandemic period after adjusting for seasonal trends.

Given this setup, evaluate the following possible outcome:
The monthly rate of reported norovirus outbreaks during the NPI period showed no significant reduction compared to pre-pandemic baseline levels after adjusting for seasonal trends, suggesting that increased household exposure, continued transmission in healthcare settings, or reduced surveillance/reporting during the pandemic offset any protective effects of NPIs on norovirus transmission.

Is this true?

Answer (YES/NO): NO